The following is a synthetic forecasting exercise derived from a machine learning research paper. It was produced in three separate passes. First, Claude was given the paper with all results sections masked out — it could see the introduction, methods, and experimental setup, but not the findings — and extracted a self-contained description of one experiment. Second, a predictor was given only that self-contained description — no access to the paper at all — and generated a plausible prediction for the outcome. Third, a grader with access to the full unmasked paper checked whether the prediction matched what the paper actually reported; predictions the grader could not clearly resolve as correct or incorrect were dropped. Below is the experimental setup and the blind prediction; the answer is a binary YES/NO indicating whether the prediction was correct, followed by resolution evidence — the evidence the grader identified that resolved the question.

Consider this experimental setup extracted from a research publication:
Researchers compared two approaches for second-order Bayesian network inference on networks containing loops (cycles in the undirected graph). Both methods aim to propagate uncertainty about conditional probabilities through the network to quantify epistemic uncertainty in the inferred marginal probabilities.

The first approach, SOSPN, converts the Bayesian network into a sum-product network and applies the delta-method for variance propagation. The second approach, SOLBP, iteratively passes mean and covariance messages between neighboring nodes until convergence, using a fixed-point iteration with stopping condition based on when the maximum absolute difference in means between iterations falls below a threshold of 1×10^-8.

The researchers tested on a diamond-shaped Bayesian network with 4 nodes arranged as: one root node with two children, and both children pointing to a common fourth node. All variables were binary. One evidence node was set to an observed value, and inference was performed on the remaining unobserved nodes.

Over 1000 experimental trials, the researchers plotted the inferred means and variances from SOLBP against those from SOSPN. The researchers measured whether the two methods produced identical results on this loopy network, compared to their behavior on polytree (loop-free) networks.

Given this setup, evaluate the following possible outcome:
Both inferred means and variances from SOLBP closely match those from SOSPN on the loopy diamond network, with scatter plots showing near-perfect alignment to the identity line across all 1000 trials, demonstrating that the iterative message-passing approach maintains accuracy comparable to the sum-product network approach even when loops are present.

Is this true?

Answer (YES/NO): NO